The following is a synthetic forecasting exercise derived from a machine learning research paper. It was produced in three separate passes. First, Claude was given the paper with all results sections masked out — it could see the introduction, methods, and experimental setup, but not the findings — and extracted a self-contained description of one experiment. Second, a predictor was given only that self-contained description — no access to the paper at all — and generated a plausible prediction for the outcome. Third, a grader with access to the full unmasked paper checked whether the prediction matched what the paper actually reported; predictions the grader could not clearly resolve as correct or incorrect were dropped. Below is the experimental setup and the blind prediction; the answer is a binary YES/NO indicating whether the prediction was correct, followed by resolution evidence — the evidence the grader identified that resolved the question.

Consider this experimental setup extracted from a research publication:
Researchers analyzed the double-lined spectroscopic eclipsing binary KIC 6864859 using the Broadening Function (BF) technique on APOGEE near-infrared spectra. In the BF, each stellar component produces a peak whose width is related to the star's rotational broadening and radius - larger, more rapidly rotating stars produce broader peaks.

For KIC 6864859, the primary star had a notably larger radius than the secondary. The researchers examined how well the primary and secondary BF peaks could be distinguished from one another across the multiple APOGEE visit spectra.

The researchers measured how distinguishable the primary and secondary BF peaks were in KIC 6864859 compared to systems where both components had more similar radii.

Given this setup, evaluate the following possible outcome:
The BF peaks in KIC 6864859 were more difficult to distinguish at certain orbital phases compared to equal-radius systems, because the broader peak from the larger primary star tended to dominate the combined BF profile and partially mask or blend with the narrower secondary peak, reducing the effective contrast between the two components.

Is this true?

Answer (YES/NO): NO